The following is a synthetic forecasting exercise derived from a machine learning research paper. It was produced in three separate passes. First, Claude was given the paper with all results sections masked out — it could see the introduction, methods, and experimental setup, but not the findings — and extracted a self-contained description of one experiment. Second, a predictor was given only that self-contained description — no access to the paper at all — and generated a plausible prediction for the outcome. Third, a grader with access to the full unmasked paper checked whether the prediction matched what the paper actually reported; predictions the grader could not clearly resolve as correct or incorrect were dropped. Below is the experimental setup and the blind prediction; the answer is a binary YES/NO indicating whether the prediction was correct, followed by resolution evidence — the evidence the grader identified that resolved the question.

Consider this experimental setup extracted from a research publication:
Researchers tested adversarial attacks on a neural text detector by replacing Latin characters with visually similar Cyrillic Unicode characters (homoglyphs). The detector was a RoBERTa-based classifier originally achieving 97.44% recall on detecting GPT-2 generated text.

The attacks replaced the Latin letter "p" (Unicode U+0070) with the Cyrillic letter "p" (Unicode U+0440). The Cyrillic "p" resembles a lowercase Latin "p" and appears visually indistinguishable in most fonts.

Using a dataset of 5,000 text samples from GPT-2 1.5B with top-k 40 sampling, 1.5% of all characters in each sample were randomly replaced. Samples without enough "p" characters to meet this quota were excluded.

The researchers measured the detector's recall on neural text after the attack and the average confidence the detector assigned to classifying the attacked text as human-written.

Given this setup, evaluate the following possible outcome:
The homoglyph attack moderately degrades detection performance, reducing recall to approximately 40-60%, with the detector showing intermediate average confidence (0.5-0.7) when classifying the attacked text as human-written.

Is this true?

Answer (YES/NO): YES